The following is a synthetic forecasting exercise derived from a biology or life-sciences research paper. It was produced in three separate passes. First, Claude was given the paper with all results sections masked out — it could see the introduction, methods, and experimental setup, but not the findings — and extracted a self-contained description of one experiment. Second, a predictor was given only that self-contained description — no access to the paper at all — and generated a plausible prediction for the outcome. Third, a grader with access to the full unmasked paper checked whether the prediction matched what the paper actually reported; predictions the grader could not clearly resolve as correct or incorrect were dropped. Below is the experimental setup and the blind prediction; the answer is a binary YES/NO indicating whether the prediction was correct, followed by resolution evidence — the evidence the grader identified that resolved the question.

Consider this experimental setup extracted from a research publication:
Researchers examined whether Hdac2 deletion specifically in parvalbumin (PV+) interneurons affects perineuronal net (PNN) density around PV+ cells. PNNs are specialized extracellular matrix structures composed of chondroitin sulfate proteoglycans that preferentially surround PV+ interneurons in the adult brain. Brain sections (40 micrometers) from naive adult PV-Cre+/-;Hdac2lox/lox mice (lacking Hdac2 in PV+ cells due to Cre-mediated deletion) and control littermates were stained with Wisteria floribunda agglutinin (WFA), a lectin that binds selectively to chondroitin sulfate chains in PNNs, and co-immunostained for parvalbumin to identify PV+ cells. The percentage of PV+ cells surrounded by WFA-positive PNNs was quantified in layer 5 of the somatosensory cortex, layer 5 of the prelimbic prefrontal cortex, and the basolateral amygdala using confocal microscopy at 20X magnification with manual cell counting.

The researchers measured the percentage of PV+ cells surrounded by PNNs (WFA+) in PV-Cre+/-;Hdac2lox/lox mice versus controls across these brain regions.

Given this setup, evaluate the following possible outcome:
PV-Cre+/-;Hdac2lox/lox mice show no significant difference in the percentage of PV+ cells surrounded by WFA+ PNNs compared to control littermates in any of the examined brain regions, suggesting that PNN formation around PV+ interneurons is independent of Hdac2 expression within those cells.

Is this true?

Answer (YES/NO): NO